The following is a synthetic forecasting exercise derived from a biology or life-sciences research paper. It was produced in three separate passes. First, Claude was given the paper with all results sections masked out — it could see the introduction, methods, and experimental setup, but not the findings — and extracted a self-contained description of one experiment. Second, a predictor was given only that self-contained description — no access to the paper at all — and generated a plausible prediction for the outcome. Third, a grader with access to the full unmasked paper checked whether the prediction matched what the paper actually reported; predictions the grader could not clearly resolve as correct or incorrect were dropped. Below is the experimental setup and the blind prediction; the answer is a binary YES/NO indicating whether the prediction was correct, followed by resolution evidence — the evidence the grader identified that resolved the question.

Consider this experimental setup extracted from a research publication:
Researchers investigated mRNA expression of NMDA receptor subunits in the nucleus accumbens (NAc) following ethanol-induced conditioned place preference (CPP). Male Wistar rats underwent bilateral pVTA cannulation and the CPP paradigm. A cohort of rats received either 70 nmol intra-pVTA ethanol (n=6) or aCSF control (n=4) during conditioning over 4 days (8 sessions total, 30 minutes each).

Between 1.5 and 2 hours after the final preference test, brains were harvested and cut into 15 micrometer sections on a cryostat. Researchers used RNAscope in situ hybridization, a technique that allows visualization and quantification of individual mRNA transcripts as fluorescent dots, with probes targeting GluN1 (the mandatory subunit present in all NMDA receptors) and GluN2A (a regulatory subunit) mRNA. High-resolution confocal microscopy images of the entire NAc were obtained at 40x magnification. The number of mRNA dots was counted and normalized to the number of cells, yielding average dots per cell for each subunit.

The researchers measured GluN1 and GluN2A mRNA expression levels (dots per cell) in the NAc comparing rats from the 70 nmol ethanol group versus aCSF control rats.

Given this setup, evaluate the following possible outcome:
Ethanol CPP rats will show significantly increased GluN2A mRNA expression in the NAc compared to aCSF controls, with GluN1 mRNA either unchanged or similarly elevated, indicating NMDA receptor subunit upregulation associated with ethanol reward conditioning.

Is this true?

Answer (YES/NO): YES